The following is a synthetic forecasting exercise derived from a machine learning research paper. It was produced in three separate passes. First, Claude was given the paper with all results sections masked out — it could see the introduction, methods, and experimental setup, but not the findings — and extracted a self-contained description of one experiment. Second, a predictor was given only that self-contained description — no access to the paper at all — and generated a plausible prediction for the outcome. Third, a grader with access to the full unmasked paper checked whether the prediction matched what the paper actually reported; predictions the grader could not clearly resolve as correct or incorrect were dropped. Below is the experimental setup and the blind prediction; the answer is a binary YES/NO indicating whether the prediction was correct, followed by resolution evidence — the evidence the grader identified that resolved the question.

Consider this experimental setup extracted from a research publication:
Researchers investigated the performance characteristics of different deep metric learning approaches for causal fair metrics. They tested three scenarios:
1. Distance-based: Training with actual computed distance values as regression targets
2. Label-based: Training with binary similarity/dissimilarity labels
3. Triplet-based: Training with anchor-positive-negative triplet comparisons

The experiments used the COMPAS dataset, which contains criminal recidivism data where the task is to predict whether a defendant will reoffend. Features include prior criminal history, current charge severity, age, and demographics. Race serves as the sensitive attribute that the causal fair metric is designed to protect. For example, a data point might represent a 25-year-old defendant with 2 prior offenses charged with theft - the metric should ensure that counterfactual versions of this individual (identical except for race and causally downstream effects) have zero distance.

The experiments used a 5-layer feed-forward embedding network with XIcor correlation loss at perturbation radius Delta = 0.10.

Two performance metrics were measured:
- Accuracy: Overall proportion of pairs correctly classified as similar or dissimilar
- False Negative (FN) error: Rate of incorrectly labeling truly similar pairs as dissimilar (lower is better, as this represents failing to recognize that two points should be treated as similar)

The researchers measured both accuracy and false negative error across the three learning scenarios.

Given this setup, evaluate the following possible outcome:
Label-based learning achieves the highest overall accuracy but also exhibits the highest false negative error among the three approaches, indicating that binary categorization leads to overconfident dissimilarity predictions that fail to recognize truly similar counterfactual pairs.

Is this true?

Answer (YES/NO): NO